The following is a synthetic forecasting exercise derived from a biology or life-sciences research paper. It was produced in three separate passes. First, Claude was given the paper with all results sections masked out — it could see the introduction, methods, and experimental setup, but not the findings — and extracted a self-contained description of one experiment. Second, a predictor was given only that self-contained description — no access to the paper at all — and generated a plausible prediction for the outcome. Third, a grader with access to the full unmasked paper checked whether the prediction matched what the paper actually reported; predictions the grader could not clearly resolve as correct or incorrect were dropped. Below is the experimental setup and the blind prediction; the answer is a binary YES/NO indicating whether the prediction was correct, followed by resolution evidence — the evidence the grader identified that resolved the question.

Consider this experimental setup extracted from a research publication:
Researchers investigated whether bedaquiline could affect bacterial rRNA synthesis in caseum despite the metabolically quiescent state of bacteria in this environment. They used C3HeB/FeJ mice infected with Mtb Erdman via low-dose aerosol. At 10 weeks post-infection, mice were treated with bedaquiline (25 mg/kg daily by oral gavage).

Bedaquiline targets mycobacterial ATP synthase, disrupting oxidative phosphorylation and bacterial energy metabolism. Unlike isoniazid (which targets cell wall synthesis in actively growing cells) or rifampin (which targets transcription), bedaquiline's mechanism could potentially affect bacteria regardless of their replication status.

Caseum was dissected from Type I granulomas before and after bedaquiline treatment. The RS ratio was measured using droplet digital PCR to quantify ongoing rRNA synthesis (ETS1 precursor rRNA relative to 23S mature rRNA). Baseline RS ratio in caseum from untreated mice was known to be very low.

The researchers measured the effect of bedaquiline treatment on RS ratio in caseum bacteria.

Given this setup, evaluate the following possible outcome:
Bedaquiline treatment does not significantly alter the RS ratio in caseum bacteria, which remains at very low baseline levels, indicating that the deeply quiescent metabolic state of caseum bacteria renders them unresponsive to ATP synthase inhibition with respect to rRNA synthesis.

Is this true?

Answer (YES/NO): YES